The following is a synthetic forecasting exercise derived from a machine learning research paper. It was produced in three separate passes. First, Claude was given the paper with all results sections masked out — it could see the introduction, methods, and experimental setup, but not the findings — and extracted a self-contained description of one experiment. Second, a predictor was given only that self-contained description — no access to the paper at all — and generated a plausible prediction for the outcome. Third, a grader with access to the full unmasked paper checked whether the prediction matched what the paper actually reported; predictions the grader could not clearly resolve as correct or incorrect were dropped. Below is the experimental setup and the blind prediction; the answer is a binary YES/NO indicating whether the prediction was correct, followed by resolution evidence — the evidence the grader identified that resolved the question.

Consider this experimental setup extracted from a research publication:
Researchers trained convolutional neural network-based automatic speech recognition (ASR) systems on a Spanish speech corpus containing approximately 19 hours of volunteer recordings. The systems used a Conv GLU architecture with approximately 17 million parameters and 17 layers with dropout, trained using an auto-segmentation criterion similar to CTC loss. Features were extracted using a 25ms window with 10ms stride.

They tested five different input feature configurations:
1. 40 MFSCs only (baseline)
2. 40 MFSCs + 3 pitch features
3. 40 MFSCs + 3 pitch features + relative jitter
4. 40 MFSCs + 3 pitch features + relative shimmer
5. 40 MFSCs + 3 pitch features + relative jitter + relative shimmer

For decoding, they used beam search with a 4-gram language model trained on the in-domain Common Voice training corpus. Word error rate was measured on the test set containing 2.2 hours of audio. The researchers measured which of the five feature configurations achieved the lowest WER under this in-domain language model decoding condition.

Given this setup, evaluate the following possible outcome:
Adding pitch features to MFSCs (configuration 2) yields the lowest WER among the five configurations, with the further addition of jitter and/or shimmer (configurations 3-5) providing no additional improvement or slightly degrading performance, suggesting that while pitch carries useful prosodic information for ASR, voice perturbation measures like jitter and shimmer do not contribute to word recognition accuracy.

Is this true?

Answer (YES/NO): NO